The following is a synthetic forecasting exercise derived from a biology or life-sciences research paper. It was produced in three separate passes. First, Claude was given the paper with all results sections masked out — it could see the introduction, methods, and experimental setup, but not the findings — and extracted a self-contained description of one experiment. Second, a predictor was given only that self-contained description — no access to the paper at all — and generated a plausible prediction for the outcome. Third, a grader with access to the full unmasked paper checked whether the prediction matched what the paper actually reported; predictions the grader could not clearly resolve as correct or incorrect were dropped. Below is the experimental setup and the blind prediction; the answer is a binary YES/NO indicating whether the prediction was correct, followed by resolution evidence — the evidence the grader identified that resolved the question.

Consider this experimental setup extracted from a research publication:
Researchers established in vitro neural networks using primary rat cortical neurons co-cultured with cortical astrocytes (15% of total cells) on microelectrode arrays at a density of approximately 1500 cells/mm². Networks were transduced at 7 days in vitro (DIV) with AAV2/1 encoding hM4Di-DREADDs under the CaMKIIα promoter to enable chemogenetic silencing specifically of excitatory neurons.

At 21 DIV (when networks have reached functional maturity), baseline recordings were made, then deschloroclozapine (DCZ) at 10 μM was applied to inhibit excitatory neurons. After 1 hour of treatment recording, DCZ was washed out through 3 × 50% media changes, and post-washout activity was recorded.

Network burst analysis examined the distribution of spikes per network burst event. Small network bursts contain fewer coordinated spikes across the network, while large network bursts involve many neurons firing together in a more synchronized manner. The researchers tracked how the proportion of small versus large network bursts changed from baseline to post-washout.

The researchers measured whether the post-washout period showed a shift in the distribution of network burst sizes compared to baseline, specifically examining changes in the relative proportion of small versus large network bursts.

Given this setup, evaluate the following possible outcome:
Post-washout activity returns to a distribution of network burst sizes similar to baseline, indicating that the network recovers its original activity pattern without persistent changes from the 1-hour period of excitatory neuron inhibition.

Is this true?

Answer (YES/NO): NO